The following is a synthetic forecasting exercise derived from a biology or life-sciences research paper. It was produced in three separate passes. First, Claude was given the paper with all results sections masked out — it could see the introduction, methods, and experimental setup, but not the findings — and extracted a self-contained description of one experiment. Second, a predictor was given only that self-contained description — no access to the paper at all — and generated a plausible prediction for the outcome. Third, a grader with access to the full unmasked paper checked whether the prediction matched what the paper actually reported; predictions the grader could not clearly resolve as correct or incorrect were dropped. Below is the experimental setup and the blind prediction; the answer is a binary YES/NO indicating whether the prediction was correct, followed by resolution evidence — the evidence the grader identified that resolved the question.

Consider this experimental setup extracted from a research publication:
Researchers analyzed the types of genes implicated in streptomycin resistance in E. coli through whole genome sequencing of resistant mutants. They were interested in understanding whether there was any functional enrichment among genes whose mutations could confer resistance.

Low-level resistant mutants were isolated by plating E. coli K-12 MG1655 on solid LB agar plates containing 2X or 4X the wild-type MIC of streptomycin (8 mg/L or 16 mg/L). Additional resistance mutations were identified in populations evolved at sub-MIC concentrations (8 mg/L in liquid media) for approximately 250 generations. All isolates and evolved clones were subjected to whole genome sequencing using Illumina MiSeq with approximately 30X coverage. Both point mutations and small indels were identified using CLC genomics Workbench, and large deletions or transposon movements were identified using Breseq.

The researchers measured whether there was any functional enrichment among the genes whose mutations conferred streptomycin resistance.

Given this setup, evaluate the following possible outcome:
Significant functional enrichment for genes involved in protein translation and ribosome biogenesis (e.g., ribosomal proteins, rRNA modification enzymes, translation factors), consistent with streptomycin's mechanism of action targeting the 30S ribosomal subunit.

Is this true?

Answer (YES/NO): NO